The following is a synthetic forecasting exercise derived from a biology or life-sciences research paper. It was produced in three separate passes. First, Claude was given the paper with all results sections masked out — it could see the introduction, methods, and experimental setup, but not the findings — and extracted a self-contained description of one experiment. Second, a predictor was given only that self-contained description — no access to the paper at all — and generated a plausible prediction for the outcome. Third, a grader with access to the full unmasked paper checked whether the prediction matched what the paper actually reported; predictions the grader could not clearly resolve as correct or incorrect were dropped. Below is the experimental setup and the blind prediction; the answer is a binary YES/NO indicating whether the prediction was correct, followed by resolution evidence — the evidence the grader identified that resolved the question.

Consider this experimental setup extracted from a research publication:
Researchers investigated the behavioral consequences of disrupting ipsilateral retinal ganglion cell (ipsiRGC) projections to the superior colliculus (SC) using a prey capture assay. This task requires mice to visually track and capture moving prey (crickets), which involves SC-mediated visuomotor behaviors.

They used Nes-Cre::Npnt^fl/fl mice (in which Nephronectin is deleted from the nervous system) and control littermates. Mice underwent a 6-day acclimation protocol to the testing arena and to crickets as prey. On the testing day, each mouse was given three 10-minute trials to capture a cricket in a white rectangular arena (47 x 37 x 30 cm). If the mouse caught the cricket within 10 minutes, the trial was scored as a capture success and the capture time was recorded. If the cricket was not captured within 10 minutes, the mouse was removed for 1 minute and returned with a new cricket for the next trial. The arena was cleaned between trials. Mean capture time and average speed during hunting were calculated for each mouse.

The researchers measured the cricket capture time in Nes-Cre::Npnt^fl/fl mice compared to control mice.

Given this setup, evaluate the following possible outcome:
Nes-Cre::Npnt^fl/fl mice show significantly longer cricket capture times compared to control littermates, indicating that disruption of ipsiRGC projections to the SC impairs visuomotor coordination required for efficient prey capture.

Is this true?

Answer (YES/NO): YES